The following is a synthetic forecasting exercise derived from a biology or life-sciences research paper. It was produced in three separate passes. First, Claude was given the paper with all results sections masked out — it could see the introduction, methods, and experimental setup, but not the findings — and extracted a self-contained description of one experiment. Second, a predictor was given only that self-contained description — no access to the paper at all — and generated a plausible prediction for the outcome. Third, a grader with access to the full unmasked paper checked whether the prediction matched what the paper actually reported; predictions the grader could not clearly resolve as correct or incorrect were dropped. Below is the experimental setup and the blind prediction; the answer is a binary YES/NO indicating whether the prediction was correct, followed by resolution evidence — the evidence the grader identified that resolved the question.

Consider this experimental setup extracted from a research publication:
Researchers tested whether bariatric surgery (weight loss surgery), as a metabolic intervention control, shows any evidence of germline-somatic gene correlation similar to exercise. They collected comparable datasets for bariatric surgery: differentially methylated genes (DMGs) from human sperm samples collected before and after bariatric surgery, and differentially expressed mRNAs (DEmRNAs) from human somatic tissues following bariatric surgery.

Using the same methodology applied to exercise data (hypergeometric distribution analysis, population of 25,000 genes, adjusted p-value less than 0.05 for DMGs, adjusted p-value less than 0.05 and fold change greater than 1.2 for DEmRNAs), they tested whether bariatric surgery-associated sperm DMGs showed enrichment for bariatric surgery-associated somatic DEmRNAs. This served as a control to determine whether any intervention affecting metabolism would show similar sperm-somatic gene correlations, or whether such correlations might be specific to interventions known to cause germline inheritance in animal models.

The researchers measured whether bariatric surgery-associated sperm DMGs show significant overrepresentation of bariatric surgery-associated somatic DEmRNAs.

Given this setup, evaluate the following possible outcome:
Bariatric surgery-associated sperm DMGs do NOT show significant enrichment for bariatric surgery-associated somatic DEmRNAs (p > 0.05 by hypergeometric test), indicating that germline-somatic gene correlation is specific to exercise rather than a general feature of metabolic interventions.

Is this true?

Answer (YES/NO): YES